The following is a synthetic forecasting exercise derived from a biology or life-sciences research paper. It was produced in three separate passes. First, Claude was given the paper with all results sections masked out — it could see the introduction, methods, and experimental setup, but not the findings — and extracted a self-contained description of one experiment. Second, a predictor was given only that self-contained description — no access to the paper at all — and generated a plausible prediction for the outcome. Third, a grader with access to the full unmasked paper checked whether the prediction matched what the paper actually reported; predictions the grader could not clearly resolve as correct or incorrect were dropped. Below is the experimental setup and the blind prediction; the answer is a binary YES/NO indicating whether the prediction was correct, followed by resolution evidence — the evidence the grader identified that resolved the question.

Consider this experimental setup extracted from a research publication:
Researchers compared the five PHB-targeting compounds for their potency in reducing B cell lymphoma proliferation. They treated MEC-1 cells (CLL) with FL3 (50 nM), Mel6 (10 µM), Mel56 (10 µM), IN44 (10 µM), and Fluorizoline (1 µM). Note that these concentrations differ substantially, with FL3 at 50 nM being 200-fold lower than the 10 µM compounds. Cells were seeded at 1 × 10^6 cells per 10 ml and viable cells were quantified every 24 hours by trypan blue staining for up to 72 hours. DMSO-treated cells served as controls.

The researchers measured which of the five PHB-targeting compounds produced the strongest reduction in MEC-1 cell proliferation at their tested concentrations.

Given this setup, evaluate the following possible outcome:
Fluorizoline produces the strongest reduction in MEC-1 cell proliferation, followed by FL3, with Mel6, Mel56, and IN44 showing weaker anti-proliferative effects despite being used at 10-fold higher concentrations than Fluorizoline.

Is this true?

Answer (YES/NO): NO